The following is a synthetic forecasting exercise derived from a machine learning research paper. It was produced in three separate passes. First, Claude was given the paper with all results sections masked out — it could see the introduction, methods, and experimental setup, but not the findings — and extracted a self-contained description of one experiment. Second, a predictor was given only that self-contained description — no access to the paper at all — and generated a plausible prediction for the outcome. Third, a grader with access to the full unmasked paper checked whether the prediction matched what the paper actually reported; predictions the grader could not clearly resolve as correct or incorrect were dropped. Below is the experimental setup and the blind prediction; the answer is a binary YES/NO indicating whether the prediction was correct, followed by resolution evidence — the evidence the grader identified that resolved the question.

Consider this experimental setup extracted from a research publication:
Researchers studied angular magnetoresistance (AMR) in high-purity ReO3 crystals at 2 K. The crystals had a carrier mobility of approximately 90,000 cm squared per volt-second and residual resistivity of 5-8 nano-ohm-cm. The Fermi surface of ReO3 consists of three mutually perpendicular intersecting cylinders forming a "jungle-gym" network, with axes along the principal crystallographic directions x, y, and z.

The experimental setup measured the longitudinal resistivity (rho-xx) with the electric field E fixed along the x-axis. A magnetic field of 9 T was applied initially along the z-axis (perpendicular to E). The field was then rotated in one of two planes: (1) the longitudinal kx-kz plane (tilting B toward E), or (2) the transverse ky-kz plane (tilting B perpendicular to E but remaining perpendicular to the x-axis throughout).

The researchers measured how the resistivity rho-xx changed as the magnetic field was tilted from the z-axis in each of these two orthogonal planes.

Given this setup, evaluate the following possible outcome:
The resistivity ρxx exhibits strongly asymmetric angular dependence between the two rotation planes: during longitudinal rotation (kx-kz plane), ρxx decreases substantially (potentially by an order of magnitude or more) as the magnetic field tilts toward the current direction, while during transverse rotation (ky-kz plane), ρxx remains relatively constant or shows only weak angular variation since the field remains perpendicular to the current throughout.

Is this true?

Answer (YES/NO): NO